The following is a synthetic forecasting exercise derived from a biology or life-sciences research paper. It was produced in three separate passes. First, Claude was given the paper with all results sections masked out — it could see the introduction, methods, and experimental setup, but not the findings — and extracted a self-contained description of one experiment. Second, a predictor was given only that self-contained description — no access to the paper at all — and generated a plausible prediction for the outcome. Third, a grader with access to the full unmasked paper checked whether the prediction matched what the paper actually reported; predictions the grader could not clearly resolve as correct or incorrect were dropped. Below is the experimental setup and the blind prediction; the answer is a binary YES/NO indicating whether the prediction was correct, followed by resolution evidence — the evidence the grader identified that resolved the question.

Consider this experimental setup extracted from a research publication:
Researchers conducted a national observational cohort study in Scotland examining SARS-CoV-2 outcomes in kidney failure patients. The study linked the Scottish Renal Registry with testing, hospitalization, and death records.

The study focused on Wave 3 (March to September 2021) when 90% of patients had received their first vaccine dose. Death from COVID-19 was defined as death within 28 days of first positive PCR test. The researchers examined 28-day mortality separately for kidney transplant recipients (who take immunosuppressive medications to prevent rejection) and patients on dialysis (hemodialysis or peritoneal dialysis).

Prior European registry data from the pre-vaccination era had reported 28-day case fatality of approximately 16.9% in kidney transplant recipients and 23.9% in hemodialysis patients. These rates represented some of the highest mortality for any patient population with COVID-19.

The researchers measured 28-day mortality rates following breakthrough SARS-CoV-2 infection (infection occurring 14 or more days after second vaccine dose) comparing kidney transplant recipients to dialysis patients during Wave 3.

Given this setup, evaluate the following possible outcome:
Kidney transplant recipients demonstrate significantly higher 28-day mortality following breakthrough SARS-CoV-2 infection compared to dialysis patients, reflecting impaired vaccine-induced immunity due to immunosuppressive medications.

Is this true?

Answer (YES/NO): NO